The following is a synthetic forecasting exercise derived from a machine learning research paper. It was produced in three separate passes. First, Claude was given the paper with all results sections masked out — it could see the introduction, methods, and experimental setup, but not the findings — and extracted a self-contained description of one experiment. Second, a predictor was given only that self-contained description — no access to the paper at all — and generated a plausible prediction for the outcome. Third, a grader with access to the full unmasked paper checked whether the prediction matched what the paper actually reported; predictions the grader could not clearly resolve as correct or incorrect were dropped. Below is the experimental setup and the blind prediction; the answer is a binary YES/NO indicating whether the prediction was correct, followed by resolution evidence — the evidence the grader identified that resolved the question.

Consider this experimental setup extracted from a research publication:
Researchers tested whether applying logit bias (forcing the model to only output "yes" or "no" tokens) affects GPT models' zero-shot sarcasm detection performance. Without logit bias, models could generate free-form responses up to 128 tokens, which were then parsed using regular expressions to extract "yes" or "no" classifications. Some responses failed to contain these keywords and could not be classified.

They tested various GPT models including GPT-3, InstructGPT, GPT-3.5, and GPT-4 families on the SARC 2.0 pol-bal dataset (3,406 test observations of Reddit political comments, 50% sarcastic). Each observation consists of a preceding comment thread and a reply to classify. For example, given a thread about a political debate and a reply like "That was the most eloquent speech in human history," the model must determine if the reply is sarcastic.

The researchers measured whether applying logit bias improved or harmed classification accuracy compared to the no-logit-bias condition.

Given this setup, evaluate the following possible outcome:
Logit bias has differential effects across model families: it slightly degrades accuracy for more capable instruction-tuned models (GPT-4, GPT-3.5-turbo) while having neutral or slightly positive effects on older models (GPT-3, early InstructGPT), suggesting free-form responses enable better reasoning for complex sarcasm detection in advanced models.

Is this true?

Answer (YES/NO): NO